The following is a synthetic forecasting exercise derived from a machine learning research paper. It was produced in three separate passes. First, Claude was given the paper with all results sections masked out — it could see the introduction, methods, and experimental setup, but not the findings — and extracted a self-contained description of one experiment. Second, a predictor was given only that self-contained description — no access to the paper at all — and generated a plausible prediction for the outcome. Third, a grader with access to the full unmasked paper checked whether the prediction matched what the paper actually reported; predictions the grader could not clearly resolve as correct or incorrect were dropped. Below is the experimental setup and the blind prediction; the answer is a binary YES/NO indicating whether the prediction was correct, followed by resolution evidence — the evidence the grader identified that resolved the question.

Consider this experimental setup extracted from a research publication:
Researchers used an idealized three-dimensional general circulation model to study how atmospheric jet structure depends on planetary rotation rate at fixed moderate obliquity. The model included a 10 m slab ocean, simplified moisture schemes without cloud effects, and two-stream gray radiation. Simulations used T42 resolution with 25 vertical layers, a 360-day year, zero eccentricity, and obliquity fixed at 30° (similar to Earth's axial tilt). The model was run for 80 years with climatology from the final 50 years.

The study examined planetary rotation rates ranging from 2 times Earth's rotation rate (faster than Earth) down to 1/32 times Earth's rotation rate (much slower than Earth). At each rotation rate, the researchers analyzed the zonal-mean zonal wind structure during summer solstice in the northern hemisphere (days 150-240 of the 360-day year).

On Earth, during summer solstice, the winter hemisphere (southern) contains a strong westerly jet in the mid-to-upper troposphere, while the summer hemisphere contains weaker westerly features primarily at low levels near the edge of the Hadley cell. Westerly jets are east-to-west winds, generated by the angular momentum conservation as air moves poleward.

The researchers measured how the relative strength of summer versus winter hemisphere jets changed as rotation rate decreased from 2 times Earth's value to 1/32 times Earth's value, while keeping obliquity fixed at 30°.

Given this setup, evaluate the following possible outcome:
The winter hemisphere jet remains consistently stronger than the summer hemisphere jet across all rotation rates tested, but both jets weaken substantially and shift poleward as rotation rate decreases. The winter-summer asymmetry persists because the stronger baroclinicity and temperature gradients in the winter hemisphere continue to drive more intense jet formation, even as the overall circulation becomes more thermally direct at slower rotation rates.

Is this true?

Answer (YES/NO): NO